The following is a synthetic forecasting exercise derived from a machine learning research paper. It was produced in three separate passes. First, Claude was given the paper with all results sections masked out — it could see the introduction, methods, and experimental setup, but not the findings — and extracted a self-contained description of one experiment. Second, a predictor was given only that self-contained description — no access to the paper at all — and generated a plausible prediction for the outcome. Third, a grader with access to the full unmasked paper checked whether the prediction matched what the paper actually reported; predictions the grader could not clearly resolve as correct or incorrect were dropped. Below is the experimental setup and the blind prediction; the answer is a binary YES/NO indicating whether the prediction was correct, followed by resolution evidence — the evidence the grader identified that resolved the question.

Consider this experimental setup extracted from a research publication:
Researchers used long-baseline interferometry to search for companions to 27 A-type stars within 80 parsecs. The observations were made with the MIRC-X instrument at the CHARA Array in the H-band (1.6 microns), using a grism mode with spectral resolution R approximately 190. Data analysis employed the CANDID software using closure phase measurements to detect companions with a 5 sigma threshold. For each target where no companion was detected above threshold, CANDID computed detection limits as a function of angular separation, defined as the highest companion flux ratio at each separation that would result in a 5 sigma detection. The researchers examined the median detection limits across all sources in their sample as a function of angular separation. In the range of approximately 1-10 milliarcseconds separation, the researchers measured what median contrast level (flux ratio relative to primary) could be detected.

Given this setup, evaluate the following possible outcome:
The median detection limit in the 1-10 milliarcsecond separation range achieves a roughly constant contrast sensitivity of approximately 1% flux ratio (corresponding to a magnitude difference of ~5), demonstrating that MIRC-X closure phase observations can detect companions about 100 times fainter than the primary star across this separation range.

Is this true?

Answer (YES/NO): NO